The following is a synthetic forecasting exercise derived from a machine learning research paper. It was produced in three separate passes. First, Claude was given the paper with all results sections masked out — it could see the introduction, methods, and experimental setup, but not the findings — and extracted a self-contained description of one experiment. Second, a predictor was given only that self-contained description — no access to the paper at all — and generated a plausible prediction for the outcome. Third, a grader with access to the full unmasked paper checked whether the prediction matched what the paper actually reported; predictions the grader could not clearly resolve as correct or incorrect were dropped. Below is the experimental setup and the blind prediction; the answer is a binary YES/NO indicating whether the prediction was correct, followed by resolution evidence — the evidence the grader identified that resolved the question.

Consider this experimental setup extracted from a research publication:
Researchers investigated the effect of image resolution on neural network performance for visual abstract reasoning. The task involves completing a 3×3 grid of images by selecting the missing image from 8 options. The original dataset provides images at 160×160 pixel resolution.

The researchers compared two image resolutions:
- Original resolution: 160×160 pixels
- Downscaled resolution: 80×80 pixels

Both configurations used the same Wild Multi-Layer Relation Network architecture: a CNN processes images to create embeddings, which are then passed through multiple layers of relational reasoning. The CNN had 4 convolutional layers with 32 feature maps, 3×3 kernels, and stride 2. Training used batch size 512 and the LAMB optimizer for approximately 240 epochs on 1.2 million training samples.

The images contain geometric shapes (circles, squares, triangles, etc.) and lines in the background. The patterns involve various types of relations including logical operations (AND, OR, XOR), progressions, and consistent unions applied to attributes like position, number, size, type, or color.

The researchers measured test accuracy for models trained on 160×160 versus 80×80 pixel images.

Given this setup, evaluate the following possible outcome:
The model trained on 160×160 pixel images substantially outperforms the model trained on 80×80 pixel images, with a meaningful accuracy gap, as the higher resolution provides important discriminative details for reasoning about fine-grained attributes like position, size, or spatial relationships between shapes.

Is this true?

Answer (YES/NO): NO